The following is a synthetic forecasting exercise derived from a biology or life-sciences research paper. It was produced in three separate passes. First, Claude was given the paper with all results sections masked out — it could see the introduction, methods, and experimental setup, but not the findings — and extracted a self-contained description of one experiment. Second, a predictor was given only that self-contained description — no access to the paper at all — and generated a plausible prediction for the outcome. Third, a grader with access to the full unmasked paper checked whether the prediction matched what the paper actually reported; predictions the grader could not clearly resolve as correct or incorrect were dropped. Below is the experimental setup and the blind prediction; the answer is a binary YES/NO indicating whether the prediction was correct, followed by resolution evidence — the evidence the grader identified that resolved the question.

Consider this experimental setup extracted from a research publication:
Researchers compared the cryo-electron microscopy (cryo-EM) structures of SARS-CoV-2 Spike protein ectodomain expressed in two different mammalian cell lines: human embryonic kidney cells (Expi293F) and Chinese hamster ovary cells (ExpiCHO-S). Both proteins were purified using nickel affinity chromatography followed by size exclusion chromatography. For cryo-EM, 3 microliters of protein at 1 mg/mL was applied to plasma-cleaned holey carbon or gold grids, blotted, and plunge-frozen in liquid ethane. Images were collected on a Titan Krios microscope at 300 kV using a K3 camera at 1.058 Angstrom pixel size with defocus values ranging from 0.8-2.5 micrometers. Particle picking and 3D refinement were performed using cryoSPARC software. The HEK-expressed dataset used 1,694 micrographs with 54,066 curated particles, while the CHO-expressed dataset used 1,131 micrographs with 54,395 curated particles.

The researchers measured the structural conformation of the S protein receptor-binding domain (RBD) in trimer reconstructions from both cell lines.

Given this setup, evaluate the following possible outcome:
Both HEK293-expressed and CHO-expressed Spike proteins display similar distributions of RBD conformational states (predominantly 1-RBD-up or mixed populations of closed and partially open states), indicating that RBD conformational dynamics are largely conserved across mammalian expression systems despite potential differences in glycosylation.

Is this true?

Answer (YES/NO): NO